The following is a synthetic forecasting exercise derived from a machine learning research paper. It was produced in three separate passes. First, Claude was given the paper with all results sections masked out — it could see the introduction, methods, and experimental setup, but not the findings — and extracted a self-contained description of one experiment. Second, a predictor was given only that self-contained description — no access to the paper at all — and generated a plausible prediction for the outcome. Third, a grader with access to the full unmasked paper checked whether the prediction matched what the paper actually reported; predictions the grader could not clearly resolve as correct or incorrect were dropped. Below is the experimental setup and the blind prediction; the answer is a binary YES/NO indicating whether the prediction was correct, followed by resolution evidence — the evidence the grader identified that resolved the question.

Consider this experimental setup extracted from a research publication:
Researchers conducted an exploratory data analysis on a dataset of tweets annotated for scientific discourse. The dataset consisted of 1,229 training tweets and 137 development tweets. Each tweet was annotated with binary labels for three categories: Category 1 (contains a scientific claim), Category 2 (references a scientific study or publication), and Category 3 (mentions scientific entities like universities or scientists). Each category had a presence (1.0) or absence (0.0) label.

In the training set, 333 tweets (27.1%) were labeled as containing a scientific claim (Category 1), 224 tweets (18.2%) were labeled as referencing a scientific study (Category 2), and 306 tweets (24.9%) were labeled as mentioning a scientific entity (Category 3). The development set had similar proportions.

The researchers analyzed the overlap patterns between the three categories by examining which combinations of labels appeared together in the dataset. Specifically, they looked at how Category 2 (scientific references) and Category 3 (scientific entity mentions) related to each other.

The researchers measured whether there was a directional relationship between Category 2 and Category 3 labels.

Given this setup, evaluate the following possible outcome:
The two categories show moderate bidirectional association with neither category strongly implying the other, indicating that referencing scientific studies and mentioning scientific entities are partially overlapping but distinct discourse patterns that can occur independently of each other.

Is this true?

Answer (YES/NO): NO